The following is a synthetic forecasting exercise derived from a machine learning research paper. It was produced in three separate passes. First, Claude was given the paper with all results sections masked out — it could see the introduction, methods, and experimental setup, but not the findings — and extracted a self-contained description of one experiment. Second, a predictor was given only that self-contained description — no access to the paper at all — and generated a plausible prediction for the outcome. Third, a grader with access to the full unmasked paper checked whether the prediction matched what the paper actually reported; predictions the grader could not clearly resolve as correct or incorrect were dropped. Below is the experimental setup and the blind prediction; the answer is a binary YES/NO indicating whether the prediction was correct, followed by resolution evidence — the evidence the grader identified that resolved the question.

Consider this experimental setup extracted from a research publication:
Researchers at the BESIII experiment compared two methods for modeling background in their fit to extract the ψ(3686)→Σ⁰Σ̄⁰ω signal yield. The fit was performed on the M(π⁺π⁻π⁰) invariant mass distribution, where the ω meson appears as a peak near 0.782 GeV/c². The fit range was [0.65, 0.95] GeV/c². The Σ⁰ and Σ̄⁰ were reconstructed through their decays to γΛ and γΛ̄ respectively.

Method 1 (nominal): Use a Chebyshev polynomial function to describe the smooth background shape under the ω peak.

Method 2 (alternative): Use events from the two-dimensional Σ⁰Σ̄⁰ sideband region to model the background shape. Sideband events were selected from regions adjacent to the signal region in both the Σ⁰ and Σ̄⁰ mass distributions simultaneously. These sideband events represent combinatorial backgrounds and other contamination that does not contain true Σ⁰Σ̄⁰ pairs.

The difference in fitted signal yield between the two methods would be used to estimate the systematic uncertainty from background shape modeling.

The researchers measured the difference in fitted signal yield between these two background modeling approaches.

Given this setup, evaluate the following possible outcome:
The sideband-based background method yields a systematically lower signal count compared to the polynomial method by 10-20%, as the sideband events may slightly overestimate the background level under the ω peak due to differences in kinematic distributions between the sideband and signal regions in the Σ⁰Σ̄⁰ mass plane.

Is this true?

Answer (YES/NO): NO